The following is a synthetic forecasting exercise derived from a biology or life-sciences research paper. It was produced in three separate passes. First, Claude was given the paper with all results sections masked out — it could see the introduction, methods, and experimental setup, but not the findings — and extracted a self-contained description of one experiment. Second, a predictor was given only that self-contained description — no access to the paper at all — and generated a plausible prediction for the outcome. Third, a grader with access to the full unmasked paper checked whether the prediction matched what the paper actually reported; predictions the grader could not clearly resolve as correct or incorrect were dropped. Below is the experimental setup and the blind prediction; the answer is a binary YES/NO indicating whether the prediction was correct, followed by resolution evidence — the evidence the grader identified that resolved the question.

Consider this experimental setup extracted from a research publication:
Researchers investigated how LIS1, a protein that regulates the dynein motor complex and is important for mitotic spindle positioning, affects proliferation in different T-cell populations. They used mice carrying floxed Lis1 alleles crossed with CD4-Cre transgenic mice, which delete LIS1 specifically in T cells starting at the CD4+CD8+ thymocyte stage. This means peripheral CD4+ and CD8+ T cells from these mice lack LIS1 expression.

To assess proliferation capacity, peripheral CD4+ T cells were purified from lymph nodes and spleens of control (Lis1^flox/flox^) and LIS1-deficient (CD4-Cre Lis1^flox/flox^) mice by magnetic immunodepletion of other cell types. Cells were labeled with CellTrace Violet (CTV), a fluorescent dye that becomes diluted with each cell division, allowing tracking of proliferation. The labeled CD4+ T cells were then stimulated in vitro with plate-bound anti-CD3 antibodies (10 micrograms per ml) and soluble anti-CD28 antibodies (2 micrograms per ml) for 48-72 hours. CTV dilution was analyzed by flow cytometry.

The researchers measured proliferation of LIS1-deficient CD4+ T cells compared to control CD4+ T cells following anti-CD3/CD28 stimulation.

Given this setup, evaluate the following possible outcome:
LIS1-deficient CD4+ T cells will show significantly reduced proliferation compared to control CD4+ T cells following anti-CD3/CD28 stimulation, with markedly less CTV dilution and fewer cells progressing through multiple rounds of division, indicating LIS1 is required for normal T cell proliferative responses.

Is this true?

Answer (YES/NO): YES